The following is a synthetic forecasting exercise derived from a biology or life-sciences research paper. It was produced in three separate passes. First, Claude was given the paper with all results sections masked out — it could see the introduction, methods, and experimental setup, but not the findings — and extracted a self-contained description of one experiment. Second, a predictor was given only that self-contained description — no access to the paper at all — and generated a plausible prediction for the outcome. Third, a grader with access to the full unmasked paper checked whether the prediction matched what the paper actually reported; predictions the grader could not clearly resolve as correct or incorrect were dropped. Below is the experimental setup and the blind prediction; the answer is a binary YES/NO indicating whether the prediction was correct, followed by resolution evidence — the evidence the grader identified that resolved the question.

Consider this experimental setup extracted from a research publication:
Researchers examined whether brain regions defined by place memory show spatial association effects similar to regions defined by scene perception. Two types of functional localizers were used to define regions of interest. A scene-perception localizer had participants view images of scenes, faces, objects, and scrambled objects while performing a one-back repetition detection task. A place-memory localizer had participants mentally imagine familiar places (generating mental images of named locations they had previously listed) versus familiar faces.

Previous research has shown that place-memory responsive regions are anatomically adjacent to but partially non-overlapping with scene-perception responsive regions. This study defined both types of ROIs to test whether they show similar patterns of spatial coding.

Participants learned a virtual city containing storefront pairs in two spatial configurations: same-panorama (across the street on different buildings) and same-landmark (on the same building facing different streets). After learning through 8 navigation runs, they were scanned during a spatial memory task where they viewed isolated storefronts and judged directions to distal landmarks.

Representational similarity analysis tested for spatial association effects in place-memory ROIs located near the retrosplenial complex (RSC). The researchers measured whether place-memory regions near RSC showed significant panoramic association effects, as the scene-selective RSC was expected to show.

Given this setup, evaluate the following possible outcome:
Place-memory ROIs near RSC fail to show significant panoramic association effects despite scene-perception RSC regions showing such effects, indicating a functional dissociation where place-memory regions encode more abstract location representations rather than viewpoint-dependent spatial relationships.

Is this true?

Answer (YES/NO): NO